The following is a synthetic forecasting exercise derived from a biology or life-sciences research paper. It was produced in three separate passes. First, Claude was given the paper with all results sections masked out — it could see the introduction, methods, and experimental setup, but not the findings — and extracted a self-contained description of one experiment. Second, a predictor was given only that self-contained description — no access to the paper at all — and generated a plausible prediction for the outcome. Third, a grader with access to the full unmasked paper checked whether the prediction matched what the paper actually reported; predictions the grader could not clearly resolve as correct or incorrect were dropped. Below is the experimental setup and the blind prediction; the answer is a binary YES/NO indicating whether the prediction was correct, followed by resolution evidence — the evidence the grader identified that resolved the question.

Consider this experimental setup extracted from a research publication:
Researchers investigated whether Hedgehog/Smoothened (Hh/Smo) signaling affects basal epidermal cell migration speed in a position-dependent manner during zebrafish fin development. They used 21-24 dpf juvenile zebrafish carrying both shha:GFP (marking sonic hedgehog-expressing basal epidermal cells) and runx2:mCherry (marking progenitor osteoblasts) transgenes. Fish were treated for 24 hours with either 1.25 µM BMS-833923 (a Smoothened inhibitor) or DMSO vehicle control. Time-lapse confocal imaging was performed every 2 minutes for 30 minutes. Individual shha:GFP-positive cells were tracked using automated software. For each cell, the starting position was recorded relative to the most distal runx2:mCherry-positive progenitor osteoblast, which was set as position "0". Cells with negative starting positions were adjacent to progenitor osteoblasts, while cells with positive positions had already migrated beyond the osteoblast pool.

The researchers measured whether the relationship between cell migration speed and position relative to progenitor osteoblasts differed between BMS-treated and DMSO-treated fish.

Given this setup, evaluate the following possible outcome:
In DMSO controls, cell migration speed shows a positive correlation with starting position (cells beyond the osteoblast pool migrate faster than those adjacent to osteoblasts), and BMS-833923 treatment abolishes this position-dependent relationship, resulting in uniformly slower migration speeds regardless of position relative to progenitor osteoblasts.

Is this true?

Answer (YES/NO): NO